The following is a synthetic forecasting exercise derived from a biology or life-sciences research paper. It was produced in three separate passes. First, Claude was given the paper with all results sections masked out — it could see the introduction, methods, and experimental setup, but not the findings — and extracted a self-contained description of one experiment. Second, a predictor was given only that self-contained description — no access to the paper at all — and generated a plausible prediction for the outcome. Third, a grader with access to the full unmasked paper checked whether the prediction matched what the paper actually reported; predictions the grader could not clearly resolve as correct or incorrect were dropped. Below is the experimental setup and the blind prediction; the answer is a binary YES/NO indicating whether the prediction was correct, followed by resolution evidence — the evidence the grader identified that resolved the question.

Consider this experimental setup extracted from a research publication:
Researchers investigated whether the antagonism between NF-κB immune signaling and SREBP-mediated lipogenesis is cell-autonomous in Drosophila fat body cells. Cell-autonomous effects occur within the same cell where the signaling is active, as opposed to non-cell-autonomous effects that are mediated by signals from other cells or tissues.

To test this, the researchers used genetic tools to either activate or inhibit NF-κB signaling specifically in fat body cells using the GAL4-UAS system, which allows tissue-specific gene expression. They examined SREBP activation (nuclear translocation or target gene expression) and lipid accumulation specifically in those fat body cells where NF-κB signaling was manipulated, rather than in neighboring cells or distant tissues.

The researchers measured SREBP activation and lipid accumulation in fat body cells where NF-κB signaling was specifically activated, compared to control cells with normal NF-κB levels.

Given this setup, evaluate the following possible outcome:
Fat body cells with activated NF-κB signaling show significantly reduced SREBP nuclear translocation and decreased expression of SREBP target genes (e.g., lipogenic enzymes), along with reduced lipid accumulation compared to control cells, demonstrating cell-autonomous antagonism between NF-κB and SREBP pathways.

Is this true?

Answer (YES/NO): YES